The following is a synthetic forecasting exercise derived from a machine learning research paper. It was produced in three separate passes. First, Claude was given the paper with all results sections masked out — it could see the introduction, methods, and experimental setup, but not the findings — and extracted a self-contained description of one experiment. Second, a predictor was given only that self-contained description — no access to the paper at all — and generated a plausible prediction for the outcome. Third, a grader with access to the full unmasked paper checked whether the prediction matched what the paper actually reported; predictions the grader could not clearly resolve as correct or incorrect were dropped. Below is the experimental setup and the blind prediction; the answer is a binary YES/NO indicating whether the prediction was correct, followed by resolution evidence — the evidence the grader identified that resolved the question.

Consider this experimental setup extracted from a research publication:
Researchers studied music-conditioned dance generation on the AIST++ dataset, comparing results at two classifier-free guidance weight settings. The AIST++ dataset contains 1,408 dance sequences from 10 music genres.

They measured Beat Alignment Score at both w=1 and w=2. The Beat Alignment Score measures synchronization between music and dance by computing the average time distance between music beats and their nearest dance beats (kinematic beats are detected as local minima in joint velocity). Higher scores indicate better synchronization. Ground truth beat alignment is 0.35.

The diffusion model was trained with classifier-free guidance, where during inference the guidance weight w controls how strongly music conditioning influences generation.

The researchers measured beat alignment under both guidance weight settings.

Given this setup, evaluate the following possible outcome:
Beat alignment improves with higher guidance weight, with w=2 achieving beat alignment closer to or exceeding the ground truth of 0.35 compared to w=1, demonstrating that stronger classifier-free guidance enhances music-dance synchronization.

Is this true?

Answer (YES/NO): YES